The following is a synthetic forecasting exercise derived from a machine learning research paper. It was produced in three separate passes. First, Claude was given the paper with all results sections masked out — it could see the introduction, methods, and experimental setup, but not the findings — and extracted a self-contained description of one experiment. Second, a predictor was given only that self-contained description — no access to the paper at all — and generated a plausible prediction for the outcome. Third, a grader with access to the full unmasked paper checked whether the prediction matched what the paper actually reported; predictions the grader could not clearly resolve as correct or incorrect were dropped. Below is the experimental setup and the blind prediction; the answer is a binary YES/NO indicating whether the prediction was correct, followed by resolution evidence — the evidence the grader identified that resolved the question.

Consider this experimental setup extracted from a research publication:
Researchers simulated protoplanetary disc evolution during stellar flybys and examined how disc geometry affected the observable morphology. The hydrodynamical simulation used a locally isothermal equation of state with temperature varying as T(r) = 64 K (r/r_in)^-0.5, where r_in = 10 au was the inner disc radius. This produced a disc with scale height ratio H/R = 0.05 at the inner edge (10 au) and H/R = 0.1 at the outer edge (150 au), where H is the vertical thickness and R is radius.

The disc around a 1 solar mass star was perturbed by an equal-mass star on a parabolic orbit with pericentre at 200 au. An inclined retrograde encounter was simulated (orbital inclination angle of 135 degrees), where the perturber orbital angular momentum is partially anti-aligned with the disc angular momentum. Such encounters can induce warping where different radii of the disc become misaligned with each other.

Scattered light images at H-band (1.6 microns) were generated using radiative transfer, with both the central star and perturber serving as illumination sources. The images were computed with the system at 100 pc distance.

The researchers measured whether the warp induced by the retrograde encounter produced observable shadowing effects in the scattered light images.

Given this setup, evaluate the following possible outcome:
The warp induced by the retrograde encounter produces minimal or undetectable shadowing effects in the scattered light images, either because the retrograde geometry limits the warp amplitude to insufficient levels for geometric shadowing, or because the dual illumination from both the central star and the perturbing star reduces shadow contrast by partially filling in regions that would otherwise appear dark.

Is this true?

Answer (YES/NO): NO